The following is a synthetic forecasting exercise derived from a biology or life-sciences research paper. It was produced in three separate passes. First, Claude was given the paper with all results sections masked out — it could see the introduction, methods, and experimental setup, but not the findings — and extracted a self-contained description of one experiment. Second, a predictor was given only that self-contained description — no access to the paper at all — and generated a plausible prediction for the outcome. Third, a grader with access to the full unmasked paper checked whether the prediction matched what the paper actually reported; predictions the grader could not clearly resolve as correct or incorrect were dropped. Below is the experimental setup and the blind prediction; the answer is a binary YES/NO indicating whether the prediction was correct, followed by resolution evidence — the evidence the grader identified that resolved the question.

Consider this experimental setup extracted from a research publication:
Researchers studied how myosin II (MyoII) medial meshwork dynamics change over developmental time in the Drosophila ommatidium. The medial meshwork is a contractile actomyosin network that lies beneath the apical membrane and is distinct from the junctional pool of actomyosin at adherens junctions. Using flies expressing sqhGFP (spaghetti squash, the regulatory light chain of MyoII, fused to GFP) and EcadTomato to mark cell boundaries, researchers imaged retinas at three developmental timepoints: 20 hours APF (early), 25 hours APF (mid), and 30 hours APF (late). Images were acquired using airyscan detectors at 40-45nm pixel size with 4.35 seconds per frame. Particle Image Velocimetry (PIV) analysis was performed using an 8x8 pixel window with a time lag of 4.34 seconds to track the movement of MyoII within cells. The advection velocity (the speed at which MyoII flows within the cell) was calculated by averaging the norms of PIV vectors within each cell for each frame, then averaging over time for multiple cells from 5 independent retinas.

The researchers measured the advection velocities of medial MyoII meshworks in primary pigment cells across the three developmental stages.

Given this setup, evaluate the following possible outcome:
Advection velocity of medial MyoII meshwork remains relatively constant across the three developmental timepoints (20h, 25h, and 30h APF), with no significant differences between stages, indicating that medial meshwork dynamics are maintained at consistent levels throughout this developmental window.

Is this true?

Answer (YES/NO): NO